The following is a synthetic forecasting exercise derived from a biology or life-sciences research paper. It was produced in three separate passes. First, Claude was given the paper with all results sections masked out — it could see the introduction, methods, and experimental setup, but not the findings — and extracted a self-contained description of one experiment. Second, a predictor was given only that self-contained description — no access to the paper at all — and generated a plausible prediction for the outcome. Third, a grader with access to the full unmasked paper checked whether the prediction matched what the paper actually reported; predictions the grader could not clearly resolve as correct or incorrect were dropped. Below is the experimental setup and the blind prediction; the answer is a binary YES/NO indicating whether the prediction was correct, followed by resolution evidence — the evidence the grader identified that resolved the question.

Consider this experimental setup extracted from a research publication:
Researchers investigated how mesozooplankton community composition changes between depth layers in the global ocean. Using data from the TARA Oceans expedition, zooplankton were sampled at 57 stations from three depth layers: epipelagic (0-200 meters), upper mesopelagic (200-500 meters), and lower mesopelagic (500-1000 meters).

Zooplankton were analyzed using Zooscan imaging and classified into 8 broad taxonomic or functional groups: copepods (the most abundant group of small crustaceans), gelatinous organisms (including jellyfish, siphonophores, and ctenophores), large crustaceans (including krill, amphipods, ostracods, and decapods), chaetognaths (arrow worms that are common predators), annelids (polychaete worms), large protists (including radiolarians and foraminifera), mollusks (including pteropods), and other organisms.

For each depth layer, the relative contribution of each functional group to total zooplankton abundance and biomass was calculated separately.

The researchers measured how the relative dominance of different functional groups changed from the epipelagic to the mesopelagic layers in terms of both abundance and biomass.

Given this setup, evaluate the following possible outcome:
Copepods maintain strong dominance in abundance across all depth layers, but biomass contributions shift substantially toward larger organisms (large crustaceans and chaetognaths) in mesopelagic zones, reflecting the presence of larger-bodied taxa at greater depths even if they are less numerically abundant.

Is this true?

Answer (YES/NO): NO